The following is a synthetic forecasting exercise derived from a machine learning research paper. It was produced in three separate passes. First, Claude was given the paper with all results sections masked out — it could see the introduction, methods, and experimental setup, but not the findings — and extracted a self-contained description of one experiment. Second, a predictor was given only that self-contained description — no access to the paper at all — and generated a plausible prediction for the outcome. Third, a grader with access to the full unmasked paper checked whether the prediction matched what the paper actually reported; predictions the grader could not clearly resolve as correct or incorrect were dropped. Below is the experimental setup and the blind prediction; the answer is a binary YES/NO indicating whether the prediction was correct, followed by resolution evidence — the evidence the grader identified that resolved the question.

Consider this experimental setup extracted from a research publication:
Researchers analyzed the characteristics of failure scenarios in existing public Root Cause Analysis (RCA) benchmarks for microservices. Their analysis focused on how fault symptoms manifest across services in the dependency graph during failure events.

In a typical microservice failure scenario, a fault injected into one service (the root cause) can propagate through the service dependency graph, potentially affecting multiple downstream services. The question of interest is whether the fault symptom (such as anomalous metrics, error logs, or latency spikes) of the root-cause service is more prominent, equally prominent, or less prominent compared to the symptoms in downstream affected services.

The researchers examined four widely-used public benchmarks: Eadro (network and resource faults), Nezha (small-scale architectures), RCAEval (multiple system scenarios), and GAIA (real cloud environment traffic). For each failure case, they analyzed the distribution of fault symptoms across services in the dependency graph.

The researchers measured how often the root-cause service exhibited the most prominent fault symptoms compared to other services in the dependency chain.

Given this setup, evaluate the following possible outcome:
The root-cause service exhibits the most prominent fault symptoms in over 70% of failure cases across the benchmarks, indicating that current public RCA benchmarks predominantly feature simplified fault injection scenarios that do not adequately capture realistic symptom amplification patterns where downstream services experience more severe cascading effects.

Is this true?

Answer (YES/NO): NO